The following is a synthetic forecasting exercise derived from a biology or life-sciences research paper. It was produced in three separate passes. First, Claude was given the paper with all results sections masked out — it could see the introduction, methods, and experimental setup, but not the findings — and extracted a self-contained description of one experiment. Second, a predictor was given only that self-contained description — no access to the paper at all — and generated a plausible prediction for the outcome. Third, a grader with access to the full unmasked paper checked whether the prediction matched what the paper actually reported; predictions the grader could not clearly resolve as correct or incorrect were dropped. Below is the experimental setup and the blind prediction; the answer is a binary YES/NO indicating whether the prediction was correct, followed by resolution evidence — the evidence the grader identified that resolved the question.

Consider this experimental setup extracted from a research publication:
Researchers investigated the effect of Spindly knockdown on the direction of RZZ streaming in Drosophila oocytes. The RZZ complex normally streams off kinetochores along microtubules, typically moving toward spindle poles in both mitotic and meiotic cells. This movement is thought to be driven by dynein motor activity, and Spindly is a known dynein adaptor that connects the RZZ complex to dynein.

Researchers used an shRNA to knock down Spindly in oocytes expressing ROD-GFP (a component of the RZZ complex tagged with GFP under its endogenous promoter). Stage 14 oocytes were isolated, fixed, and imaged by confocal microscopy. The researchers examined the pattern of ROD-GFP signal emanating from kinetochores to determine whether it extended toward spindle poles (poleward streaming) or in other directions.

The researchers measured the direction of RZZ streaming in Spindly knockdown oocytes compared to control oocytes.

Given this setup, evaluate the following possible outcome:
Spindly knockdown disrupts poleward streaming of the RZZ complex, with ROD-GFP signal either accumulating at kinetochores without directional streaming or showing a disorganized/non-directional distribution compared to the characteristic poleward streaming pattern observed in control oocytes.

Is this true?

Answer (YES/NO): NO